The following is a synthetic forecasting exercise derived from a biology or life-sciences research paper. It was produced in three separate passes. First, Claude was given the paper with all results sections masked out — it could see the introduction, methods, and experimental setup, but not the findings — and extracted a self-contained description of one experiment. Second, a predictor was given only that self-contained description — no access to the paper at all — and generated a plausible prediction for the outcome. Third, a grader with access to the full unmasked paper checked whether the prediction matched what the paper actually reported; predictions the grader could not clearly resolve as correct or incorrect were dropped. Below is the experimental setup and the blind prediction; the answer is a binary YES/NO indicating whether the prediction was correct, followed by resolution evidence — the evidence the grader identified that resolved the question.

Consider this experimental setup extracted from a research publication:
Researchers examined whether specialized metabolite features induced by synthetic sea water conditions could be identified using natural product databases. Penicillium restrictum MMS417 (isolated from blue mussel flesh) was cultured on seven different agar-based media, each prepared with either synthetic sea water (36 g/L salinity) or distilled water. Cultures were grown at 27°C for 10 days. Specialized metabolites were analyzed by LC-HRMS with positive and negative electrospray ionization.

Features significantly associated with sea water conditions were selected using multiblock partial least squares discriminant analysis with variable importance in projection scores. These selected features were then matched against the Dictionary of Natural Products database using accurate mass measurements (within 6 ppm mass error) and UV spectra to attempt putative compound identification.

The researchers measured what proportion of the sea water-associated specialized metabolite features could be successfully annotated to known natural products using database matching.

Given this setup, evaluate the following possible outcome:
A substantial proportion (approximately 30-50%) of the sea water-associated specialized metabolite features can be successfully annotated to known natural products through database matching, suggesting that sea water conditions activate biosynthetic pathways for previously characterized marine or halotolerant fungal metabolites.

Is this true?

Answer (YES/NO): NO